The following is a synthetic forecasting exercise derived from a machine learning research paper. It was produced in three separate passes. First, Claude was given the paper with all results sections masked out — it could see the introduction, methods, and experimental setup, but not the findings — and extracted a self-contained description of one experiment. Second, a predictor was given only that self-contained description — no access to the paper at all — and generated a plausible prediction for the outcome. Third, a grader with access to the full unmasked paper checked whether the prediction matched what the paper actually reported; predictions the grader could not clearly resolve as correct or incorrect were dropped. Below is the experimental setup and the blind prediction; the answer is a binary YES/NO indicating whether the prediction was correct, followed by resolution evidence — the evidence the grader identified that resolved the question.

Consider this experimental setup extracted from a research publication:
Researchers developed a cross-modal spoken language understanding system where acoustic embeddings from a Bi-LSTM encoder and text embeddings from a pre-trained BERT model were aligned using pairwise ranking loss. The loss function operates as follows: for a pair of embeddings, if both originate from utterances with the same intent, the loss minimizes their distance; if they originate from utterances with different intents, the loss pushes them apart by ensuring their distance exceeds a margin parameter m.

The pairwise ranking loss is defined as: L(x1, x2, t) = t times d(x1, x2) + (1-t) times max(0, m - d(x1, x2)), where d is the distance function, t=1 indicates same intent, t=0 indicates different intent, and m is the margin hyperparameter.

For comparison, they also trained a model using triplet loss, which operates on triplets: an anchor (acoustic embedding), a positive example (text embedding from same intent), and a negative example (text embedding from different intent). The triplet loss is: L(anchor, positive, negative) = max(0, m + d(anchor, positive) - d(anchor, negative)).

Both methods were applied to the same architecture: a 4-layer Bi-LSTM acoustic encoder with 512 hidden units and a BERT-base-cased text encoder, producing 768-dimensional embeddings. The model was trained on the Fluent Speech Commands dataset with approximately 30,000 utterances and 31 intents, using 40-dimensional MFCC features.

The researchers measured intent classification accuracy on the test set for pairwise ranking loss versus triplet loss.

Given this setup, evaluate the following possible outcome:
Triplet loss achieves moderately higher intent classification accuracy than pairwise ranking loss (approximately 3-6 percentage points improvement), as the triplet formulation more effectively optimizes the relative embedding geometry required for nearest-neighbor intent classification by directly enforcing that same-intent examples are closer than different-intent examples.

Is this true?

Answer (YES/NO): NO